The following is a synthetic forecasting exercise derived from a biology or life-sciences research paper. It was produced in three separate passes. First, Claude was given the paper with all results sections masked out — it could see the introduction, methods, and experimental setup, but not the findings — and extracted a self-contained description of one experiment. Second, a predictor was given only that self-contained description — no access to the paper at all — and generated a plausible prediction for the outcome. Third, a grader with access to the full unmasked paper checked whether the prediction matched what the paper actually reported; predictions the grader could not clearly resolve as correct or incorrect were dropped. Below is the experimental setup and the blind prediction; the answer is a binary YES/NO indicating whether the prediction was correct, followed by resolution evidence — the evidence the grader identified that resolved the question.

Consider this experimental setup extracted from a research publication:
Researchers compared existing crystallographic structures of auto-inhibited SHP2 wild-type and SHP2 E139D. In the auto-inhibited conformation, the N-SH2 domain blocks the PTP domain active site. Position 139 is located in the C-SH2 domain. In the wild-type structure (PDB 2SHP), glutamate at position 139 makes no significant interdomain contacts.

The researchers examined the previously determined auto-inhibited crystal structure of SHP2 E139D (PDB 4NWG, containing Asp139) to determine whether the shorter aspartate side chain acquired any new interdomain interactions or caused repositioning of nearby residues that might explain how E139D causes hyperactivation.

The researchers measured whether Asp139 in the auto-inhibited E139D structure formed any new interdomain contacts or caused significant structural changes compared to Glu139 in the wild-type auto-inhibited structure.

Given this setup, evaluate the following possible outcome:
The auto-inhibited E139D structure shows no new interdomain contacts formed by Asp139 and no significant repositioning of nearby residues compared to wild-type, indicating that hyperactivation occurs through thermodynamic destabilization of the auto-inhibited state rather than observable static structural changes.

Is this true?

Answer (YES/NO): NO